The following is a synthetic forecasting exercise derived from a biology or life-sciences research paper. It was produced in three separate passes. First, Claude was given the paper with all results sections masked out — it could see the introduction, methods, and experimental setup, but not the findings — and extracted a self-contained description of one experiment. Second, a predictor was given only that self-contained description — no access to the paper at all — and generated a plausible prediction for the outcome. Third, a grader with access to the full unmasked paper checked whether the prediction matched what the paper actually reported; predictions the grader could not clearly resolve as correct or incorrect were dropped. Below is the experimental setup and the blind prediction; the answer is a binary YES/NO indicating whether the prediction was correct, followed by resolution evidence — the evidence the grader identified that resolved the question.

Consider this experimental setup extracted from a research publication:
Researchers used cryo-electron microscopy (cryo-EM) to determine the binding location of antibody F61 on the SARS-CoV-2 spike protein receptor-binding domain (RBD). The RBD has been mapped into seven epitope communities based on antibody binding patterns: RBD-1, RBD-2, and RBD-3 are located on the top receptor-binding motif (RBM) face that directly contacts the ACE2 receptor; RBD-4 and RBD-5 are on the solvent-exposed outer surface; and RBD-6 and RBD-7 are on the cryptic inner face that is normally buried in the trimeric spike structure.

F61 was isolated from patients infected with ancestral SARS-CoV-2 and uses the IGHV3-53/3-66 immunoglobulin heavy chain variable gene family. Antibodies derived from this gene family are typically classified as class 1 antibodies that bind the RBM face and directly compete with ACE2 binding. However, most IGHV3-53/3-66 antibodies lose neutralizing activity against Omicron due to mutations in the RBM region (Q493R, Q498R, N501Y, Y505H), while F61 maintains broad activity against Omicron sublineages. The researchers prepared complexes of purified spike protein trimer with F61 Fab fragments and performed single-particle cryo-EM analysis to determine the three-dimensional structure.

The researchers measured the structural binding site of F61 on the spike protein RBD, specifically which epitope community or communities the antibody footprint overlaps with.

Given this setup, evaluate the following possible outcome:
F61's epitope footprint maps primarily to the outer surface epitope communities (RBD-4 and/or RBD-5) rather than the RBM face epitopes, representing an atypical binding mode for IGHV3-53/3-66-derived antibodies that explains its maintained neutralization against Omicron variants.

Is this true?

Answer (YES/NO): NO